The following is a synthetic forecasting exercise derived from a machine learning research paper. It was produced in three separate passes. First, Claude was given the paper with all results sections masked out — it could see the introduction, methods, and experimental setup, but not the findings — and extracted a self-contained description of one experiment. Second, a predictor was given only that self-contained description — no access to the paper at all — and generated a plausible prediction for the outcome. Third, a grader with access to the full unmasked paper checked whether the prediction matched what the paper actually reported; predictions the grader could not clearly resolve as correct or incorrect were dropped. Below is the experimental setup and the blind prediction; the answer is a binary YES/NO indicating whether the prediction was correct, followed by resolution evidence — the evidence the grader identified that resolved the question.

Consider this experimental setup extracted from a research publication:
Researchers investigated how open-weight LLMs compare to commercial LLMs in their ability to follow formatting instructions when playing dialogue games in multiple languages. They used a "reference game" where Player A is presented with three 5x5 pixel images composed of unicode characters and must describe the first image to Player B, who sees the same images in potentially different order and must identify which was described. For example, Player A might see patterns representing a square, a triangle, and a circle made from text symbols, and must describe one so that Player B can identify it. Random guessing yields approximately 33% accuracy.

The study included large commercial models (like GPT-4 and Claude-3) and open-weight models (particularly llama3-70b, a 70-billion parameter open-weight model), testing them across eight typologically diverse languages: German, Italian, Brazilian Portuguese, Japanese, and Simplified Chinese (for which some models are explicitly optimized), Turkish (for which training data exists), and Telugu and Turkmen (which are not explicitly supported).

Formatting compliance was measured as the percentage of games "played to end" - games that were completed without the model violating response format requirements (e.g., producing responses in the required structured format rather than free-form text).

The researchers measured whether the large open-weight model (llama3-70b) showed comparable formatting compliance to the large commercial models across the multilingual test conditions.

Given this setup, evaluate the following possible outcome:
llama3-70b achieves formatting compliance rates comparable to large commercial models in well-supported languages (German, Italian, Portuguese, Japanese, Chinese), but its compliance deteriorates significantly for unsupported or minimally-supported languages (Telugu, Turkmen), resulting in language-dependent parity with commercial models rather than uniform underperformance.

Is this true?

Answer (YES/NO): NO